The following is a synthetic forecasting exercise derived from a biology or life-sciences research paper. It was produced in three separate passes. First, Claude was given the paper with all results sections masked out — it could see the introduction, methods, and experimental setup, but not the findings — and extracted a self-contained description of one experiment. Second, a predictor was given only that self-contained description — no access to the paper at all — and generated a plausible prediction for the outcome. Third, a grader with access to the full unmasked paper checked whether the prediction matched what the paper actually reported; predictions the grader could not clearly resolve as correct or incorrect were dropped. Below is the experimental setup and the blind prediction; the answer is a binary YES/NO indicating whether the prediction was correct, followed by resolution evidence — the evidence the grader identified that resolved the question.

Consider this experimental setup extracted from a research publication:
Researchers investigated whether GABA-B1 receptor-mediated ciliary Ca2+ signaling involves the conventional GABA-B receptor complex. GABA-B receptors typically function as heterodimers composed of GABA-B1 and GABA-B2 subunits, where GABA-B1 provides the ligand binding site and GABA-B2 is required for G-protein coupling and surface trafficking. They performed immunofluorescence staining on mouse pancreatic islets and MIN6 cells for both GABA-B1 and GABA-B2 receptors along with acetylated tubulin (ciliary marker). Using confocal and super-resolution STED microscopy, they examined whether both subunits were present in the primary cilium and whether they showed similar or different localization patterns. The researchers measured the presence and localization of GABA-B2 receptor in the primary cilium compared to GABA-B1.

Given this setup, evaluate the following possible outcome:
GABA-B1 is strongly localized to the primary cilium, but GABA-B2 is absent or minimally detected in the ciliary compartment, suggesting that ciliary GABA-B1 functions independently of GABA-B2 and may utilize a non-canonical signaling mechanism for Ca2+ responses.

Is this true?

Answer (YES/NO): YES